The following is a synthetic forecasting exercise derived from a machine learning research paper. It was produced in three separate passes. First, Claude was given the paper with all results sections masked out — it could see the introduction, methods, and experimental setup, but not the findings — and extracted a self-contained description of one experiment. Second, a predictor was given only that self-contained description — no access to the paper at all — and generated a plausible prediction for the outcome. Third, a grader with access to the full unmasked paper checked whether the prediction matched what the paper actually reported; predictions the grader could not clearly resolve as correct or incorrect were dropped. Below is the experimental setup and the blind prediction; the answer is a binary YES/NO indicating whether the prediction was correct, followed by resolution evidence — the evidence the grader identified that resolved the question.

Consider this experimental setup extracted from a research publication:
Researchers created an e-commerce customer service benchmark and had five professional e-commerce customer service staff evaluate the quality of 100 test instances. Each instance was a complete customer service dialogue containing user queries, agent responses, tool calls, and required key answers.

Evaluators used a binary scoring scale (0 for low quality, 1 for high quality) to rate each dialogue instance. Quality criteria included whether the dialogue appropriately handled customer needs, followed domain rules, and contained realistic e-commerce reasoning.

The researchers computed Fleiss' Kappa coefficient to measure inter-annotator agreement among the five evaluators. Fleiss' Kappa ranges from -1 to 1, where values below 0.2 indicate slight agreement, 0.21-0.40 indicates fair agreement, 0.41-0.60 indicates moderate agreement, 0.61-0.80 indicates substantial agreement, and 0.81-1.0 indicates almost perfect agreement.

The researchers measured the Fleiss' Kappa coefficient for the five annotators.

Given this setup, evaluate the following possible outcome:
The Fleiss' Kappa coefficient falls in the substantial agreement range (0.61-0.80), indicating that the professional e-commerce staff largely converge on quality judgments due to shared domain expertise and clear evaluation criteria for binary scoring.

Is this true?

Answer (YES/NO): YES